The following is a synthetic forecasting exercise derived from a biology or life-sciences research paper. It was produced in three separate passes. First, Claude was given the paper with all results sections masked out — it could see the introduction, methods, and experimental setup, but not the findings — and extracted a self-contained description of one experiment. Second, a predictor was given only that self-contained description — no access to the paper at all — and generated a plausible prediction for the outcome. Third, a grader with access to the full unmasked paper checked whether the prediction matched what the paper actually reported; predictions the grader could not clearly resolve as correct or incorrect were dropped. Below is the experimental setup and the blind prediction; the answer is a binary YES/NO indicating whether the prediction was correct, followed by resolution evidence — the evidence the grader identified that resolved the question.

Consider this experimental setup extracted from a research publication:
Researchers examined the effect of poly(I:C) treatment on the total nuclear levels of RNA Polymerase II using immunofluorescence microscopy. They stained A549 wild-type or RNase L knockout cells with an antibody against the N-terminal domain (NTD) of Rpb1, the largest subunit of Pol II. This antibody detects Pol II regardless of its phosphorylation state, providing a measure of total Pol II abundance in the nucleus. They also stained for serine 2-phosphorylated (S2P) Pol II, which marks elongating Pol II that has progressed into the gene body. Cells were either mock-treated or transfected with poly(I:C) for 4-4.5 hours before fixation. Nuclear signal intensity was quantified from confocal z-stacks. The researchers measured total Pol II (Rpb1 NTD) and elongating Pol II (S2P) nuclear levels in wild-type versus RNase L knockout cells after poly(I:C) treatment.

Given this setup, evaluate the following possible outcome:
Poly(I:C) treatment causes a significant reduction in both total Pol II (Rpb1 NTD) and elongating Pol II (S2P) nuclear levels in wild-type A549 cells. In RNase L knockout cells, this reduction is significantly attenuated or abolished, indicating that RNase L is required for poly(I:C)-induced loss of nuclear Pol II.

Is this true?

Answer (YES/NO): NO